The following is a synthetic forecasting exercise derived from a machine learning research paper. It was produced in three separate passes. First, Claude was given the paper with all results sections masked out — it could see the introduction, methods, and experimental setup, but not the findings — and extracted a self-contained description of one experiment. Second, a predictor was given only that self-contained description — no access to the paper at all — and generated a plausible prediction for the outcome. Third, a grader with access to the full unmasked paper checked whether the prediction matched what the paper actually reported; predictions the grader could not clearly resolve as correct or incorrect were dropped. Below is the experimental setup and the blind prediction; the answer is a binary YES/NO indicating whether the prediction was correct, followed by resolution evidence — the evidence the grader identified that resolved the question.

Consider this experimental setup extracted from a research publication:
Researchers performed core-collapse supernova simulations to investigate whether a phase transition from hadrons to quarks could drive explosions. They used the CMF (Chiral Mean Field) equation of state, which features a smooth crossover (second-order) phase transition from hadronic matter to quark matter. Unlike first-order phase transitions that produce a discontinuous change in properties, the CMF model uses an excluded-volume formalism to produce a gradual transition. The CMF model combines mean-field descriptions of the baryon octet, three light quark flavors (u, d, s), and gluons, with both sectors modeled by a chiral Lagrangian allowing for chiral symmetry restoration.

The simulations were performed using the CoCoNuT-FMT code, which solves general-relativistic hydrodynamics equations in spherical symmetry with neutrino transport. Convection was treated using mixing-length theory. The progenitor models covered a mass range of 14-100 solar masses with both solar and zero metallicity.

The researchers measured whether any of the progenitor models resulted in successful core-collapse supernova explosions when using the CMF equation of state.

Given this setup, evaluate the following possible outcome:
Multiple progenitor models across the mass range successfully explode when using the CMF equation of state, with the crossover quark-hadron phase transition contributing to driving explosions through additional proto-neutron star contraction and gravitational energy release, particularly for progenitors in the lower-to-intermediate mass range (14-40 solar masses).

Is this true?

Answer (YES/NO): NO